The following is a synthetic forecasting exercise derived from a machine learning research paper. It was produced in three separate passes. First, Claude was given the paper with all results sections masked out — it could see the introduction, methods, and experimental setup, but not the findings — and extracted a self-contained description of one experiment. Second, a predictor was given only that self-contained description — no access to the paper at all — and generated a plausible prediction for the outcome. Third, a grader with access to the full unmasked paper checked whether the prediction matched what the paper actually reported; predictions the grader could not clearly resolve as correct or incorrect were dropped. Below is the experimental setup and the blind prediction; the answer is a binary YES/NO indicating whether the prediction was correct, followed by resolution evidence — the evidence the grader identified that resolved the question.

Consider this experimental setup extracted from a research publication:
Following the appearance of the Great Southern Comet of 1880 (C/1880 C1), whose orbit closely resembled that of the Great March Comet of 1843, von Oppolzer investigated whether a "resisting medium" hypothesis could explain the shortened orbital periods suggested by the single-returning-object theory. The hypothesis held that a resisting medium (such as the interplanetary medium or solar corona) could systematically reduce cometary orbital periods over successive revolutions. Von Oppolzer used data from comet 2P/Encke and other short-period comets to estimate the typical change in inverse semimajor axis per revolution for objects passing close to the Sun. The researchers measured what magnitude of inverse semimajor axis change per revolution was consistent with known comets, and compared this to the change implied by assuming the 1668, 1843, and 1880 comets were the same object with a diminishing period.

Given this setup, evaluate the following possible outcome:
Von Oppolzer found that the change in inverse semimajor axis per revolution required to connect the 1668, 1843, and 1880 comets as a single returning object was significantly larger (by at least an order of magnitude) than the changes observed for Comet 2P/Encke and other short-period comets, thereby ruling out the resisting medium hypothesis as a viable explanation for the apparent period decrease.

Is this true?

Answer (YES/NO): YES